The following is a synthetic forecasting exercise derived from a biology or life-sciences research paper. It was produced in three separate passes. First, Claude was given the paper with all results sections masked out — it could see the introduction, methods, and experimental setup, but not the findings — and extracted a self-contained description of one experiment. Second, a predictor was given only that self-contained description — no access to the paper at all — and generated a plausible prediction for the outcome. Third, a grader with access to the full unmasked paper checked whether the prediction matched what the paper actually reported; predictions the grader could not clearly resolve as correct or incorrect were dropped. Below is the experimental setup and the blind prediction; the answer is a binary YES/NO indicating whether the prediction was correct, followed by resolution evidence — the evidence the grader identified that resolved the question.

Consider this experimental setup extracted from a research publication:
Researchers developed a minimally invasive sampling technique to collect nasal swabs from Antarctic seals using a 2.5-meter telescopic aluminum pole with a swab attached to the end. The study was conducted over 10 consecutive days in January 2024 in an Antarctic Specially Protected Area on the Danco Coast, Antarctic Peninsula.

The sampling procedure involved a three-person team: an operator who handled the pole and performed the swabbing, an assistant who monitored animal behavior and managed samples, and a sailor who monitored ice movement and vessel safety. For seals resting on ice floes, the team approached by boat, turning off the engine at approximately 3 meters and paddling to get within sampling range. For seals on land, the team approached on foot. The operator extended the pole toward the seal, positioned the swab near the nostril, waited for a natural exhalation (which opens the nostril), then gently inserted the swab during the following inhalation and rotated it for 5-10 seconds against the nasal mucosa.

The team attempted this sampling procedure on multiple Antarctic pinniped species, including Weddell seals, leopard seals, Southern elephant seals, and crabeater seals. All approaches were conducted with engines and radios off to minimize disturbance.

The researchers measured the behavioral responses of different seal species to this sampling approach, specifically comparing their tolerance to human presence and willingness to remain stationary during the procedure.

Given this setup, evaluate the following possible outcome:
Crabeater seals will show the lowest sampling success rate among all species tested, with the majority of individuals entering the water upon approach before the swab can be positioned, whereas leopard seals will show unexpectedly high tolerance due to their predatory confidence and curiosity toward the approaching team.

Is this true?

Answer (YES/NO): NO